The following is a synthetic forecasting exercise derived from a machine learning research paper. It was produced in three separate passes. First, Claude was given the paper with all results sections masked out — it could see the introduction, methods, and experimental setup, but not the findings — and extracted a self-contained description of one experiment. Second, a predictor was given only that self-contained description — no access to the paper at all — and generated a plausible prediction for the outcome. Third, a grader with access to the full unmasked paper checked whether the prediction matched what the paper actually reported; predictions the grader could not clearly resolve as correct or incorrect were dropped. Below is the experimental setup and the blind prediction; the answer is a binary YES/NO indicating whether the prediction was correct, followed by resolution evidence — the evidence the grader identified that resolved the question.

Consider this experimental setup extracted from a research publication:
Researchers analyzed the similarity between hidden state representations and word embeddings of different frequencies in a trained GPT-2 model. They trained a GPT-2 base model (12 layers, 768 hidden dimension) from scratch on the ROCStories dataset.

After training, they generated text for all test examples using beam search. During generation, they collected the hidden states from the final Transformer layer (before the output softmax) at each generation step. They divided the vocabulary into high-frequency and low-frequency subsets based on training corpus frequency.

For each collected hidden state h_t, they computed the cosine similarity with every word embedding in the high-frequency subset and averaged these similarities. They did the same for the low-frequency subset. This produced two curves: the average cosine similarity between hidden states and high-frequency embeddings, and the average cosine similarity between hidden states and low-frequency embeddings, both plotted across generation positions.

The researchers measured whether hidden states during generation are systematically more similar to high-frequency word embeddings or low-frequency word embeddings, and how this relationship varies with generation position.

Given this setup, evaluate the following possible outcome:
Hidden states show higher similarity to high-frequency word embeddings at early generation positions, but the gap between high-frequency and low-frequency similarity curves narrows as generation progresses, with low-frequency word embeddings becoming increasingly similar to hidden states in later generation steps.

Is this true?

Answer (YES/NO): NO